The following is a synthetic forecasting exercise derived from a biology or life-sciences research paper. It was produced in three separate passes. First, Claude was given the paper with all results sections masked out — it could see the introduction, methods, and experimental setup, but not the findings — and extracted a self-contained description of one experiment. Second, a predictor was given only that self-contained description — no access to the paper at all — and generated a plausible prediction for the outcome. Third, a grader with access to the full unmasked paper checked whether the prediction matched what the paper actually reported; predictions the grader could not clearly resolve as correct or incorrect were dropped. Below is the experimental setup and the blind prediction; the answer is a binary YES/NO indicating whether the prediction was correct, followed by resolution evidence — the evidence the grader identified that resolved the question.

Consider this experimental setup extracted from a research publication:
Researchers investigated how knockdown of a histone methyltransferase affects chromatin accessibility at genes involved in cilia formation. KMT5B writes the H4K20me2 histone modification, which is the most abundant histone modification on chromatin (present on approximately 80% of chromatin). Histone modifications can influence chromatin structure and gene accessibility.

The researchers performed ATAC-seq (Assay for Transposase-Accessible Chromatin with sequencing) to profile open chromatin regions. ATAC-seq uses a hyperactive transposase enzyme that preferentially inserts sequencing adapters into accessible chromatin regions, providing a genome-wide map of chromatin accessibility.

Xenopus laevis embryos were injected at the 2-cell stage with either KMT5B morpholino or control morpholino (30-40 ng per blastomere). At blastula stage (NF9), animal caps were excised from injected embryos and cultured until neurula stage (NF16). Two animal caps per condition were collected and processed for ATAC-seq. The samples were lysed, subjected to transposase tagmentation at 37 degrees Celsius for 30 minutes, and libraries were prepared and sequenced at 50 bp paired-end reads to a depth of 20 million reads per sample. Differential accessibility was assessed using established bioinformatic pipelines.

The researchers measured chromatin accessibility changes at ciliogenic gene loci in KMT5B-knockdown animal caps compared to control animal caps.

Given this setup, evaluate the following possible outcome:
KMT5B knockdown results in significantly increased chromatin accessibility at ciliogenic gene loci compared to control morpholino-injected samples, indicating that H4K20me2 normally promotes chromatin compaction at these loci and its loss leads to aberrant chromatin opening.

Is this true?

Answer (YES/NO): NO